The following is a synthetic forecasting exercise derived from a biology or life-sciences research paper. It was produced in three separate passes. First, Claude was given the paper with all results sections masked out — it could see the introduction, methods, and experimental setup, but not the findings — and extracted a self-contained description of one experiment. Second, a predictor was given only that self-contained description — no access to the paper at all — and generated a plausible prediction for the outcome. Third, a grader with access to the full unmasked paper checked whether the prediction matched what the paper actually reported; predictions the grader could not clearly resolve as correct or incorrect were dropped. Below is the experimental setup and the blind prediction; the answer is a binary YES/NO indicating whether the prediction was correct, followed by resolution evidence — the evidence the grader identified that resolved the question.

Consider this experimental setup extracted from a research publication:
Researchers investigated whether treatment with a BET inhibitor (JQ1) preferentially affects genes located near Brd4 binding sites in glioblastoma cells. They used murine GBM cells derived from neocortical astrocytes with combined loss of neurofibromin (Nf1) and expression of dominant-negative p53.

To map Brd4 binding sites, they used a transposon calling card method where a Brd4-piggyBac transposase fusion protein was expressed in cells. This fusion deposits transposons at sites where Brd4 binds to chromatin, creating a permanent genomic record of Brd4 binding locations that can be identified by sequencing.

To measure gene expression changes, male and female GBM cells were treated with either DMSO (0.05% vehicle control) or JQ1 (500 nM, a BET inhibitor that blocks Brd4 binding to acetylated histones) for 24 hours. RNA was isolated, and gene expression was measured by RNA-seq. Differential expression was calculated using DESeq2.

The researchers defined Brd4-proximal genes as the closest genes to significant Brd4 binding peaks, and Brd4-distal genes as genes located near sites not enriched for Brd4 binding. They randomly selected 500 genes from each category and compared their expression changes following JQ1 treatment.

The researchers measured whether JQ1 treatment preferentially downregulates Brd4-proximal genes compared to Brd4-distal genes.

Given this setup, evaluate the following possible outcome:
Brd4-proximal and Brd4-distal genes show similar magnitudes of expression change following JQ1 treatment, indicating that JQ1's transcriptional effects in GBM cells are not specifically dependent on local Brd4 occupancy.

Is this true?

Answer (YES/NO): NO